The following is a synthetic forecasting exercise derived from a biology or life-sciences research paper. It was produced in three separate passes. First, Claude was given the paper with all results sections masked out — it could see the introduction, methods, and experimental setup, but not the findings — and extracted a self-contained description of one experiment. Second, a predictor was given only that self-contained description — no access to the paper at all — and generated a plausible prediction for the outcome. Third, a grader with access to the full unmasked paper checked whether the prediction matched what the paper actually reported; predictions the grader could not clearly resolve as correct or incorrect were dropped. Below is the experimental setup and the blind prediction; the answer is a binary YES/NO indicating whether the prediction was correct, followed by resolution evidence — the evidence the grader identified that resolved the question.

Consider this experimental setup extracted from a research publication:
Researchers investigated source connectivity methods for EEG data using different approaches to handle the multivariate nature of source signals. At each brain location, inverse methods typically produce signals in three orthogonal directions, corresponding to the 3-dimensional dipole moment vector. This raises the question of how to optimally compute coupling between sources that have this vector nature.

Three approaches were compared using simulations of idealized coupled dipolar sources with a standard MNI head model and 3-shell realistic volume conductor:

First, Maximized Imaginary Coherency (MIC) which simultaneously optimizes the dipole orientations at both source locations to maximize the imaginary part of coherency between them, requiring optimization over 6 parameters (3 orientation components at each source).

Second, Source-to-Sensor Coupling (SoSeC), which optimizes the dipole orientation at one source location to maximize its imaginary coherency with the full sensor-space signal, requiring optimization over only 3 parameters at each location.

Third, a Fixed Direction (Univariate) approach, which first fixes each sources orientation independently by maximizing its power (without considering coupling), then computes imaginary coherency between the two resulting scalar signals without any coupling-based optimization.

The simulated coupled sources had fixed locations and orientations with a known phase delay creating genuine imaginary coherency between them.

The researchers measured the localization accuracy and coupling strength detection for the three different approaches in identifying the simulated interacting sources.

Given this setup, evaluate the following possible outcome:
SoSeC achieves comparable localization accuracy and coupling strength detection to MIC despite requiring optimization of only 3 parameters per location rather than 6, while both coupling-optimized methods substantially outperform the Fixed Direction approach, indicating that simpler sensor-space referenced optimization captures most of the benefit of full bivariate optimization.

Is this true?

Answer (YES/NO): NO